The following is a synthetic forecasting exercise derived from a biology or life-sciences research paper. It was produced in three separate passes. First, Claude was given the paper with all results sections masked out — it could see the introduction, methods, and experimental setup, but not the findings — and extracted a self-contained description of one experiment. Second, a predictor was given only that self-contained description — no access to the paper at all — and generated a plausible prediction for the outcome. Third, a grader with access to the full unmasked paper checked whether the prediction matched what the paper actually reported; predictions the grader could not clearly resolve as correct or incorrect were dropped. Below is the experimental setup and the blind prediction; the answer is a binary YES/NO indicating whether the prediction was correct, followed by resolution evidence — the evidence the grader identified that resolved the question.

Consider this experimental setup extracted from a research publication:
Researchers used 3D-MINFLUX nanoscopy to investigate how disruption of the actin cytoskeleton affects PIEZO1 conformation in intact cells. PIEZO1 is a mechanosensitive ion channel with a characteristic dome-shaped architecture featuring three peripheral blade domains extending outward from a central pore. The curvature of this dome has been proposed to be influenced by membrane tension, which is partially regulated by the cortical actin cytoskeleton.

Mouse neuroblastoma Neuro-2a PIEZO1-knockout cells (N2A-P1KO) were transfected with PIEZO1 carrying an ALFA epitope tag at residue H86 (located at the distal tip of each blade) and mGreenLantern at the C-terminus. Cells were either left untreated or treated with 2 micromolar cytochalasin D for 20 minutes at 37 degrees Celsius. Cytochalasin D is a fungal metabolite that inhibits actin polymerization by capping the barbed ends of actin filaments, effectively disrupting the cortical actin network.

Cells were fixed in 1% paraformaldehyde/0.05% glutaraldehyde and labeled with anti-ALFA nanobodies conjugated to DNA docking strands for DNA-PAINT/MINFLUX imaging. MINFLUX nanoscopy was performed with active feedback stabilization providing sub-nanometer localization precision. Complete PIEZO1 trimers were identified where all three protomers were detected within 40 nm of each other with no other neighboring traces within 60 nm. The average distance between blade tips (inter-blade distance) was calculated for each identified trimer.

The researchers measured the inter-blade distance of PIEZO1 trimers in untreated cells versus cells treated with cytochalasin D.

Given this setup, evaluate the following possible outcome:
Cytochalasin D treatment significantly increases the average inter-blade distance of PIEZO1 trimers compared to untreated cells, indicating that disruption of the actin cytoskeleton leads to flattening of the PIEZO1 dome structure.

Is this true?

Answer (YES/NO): NO